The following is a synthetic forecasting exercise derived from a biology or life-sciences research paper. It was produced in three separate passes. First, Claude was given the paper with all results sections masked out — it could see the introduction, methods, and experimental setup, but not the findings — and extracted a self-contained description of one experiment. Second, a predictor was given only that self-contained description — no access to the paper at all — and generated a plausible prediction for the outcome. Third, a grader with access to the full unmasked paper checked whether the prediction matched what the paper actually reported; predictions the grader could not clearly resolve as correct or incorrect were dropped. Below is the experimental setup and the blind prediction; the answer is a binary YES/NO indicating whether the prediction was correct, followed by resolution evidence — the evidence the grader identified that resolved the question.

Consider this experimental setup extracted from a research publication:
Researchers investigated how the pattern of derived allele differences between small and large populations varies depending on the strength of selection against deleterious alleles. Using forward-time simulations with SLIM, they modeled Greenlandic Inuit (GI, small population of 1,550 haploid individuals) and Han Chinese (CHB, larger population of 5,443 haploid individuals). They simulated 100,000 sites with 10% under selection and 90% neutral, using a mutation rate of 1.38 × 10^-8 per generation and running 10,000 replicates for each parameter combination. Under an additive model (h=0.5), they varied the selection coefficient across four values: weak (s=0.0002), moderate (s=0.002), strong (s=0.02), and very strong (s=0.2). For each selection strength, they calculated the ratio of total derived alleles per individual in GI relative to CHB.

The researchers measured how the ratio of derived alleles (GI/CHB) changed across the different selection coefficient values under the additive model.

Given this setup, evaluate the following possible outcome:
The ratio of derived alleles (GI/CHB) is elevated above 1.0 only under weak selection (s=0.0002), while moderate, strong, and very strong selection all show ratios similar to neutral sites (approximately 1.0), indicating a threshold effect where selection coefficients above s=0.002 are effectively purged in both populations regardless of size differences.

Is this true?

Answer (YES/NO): NO